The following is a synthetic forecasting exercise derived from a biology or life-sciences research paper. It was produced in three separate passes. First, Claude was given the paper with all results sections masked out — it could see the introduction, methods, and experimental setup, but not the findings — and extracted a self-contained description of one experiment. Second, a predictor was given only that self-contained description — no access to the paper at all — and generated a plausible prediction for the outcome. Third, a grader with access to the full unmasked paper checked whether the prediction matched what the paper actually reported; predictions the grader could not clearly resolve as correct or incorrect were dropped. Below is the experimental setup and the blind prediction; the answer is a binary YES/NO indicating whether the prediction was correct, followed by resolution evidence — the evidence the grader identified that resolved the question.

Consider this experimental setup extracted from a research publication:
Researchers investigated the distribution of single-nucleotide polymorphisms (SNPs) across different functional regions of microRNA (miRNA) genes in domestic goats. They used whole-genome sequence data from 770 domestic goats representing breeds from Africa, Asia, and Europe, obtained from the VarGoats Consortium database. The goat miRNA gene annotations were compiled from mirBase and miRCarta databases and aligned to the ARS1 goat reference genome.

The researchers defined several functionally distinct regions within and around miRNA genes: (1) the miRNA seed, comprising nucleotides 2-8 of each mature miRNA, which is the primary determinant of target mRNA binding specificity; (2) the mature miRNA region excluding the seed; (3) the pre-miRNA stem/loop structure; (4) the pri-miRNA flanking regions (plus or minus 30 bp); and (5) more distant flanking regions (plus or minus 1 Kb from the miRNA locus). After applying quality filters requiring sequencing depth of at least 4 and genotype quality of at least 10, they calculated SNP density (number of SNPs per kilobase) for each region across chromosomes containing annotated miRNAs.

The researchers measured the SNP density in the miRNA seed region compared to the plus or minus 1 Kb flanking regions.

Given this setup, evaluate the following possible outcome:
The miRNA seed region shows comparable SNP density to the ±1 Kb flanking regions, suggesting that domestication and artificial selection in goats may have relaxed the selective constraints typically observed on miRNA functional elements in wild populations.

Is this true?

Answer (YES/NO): NO